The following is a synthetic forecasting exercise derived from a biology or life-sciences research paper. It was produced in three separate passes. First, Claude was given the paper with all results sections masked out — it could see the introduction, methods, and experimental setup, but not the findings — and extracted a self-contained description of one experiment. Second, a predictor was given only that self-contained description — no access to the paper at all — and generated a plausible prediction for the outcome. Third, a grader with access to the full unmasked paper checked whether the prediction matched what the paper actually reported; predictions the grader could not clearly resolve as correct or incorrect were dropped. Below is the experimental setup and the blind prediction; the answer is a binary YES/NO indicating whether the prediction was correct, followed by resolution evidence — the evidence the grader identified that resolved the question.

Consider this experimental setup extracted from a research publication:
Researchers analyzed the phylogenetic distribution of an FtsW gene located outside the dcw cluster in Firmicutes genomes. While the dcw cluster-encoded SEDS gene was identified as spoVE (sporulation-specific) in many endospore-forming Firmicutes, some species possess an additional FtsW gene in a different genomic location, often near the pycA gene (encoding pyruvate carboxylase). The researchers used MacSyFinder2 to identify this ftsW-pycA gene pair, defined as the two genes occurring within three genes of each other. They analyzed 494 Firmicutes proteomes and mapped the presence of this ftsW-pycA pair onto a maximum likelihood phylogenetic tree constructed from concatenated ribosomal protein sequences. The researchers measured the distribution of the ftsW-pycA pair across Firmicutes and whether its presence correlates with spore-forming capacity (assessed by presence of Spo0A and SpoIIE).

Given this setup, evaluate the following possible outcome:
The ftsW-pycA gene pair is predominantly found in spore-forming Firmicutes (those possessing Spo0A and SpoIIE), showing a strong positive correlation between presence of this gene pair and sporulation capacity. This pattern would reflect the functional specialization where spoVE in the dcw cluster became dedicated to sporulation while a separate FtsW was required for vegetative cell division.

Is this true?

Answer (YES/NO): NO